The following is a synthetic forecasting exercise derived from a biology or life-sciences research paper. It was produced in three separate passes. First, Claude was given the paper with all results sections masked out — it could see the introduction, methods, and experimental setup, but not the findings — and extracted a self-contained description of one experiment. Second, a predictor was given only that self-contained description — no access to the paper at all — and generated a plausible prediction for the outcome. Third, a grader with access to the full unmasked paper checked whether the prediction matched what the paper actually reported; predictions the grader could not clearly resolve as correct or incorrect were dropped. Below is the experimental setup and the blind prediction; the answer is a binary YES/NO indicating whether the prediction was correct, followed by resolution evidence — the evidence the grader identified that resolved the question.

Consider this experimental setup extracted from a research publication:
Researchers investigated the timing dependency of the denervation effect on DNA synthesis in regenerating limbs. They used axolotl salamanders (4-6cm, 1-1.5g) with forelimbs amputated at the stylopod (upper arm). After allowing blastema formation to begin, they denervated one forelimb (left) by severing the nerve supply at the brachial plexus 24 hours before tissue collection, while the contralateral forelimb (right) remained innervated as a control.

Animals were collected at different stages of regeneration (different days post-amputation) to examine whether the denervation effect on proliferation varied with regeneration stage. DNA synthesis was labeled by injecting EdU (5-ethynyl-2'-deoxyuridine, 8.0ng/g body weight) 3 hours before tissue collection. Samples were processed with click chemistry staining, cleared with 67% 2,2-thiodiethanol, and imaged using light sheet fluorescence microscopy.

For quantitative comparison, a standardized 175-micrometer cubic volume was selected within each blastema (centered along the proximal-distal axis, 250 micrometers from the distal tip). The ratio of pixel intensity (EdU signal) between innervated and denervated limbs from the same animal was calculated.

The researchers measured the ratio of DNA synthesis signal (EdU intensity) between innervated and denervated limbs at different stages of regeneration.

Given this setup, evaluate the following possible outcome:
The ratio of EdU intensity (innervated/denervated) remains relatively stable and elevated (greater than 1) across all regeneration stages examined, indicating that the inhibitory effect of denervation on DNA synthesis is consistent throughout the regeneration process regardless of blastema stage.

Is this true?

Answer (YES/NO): NO